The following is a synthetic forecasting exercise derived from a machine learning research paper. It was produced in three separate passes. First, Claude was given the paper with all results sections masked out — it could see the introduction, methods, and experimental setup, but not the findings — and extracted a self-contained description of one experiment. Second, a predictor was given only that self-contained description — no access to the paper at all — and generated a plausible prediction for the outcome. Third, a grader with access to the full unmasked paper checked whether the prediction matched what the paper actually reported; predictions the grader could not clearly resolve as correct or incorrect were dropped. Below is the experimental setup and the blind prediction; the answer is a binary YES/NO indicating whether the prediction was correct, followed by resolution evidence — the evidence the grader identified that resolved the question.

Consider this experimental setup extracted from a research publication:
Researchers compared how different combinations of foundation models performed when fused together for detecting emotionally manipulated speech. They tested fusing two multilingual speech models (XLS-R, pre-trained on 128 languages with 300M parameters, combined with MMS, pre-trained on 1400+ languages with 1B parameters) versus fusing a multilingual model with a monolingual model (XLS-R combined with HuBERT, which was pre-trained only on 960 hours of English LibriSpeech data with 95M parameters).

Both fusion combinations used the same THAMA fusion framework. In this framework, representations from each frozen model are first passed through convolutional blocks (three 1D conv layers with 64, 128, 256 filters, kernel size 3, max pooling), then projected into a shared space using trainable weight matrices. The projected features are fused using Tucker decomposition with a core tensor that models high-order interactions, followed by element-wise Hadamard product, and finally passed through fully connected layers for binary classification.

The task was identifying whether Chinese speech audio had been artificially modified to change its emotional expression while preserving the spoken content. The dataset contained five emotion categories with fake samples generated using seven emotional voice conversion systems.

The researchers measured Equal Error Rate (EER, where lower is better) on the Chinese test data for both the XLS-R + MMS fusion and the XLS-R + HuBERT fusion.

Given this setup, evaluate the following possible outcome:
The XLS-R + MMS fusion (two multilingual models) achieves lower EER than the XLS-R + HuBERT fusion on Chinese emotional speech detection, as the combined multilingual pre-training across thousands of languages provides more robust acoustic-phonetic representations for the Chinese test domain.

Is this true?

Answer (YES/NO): YES